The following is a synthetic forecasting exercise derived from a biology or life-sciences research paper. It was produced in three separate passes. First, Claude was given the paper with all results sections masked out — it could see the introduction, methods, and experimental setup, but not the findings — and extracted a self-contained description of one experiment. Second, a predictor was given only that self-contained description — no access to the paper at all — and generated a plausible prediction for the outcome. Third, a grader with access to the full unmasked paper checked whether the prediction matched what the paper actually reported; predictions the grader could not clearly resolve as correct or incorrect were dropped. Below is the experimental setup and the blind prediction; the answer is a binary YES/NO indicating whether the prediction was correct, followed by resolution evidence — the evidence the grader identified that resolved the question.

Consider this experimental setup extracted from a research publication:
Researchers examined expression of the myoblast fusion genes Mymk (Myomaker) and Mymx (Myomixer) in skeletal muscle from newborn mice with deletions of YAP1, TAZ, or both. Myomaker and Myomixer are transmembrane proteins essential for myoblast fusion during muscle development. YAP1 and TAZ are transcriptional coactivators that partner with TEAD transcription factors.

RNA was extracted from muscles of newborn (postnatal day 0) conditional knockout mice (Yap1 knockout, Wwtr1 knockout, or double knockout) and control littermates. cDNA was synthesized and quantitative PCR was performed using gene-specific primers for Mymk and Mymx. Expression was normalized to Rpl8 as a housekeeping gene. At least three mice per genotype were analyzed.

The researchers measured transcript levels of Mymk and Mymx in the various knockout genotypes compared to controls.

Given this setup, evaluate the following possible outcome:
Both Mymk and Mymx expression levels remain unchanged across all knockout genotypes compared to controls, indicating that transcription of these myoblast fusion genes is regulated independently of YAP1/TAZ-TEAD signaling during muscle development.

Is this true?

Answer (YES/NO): NO